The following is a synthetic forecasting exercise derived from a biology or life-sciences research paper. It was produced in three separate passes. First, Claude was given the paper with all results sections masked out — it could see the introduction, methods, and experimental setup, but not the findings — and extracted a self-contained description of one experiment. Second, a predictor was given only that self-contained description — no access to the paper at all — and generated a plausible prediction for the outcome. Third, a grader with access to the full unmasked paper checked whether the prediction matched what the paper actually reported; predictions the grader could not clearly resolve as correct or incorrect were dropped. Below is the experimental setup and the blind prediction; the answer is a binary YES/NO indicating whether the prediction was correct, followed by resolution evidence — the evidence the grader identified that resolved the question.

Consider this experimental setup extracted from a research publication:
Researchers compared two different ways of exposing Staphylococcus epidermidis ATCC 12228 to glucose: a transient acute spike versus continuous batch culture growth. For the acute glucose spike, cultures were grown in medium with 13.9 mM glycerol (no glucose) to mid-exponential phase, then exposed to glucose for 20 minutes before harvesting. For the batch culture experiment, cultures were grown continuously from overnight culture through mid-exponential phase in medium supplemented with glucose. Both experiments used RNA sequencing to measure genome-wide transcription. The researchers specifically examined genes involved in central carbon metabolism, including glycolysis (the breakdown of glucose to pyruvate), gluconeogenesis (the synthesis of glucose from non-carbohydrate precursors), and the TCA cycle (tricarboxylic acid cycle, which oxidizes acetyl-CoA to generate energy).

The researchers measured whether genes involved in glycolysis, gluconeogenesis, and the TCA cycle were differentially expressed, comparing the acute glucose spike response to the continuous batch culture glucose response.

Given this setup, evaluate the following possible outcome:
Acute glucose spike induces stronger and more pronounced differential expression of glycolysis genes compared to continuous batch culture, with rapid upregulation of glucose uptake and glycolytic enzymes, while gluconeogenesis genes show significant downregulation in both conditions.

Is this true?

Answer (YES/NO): NO